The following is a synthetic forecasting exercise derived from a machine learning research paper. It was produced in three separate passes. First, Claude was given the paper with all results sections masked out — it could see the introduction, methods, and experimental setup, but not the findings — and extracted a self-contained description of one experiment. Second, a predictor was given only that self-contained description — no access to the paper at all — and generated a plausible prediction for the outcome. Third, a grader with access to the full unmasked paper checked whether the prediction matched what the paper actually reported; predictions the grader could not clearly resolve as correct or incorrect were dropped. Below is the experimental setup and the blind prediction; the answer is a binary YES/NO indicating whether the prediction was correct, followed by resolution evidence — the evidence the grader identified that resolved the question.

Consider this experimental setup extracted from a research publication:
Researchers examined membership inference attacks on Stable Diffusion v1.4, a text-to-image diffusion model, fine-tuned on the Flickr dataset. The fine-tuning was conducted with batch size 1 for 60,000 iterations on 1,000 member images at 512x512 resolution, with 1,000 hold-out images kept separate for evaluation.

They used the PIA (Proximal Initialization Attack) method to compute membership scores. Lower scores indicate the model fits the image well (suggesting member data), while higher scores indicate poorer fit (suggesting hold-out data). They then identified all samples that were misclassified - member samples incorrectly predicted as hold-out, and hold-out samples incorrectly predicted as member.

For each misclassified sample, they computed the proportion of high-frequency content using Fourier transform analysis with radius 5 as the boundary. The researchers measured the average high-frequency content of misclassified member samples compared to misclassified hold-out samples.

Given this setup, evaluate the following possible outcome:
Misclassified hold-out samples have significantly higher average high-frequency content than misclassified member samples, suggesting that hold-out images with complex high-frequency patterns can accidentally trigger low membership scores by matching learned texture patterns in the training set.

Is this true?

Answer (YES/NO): NO